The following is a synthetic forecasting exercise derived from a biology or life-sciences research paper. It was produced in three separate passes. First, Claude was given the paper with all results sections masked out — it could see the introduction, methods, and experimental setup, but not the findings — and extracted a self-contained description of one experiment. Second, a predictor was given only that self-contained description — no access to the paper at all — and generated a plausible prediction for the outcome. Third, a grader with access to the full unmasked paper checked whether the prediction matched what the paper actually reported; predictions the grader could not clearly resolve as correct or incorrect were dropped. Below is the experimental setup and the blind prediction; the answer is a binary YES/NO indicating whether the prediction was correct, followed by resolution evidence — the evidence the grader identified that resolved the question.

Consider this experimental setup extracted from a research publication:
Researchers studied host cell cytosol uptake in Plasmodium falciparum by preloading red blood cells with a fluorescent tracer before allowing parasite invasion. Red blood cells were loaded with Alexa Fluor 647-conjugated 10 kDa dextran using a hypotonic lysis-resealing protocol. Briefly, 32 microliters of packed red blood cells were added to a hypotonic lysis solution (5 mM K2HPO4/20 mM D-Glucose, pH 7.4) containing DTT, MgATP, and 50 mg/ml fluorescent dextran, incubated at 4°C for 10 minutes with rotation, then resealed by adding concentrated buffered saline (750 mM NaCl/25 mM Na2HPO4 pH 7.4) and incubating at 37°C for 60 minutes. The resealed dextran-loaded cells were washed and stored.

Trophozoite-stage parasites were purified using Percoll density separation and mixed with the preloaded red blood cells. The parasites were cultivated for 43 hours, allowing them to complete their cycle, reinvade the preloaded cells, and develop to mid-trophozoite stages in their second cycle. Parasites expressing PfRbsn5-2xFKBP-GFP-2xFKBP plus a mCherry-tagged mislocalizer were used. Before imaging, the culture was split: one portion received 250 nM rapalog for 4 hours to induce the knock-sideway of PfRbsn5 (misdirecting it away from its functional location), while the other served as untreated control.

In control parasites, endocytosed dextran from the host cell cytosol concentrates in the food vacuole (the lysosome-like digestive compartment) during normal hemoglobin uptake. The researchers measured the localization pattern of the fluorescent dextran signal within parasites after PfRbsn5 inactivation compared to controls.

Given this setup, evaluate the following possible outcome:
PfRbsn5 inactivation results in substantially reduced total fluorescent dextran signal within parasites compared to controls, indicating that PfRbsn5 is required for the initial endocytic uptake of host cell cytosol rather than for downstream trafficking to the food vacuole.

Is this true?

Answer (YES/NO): NO